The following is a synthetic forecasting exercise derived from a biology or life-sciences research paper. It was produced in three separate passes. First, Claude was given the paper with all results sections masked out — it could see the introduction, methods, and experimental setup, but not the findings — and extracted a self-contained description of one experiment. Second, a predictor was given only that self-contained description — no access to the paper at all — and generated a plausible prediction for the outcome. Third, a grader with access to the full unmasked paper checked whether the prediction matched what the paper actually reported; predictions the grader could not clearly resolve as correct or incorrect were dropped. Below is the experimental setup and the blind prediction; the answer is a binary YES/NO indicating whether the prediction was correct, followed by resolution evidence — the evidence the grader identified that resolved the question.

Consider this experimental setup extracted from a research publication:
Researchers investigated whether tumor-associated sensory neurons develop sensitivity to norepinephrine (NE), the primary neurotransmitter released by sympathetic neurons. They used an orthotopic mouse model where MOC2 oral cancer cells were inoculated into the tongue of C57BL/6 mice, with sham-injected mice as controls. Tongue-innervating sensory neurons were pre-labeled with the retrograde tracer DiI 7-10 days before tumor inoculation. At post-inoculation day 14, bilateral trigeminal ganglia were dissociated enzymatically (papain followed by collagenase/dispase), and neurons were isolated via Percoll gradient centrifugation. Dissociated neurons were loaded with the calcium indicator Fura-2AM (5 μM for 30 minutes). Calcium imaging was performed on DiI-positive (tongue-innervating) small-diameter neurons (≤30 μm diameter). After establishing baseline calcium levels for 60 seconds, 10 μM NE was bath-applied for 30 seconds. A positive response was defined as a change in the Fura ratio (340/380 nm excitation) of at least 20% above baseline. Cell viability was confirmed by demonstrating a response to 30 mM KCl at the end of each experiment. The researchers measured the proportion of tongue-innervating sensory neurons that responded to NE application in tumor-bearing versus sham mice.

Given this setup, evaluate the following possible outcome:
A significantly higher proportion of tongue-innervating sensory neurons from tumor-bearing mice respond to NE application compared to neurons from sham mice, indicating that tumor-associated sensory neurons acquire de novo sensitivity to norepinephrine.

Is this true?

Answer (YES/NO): YES